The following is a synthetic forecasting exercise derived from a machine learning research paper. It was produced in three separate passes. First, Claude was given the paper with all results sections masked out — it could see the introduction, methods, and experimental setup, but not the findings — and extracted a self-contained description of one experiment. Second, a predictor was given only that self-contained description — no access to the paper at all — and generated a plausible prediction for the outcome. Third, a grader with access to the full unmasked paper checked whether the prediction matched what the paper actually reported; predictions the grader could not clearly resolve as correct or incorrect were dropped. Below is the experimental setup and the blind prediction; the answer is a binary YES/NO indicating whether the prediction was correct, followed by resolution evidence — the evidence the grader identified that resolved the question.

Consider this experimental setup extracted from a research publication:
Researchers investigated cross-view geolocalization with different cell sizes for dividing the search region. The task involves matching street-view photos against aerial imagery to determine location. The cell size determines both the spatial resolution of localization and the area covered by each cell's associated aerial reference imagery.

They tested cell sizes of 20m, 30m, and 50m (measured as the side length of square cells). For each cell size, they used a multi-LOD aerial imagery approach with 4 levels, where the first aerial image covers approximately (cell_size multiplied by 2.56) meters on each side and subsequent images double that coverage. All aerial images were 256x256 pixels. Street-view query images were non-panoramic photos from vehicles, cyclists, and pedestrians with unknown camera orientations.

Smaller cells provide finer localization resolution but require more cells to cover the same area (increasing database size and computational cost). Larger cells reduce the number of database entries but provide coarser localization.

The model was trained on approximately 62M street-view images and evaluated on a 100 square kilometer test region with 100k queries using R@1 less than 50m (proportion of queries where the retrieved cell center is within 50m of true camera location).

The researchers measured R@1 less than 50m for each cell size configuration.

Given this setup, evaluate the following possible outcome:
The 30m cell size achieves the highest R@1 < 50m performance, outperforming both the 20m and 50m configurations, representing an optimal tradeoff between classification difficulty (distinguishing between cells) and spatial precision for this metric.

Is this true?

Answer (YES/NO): NO